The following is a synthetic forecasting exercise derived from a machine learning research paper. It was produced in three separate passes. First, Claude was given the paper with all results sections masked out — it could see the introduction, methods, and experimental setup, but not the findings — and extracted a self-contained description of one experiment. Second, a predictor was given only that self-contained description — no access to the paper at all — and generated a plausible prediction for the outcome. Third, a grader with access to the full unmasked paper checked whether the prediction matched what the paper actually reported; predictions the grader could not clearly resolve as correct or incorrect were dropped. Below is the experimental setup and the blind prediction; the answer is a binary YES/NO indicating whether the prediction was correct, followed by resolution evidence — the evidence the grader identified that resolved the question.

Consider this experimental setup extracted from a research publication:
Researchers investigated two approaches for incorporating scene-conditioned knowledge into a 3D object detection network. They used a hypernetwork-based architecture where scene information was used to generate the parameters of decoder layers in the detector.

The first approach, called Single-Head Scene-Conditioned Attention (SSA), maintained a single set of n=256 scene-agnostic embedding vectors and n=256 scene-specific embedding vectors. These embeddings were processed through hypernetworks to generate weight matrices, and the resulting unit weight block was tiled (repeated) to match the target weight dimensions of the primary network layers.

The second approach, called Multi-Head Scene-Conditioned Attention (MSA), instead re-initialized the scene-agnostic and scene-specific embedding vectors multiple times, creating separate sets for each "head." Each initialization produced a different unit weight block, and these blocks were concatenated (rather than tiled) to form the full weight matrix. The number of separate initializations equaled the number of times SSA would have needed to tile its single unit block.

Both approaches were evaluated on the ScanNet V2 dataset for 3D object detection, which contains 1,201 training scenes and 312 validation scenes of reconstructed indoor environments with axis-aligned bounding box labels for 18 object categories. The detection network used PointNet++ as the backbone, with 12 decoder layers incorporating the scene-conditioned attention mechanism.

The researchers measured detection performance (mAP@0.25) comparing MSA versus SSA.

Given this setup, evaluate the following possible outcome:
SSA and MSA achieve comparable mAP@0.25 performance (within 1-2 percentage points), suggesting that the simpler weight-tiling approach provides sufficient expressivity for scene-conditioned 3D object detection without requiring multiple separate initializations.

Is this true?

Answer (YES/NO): NO